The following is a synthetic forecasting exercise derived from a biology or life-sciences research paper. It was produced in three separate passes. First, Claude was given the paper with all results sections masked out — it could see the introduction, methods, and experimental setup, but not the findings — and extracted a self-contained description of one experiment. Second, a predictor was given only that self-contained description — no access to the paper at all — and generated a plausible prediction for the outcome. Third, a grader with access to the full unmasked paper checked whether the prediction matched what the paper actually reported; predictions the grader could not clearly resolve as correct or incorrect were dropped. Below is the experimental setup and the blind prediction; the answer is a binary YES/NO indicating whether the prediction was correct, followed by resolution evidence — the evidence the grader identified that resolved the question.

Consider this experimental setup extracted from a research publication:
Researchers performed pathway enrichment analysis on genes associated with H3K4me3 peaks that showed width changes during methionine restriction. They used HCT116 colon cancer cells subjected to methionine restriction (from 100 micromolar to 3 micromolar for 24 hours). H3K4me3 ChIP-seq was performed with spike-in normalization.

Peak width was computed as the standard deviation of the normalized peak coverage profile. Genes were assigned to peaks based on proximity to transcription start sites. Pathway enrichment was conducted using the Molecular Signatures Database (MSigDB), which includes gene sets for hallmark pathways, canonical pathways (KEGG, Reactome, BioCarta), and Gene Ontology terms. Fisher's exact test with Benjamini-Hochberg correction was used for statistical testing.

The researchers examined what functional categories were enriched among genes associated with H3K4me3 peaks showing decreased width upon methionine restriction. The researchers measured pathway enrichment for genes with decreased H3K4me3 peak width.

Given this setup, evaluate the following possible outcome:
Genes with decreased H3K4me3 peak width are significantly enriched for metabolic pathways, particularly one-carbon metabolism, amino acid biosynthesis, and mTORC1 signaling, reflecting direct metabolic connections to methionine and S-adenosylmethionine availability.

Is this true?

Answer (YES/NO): NO